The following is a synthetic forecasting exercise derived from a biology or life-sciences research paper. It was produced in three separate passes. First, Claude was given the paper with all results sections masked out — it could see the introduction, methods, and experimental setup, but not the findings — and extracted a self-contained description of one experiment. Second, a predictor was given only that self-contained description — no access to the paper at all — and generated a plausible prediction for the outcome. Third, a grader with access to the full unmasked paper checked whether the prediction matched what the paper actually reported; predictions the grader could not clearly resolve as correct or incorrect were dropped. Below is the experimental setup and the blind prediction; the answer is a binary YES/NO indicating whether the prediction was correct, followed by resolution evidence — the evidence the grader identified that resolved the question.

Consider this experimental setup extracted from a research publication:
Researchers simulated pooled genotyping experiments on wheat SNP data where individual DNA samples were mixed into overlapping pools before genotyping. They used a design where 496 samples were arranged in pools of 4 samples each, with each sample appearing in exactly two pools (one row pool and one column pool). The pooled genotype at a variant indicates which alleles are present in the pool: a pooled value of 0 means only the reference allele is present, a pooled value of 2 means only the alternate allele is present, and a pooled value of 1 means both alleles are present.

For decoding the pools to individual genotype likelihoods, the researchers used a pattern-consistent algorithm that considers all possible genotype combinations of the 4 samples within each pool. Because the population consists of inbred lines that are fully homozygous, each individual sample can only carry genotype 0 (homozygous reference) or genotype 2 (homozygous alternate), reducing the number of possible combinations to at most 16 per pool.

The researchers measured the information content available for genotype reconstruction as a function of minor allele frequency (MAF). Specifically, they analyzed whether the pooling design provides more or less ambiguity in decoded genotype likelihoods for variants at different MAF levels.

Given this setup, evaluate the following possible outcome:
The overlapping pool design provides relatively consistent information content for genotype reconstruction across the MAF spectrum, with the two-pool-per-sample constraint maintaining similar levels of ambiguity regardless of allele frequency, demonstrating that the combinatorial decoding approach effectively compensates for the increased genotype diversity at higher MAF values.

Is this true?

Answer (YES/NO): NO